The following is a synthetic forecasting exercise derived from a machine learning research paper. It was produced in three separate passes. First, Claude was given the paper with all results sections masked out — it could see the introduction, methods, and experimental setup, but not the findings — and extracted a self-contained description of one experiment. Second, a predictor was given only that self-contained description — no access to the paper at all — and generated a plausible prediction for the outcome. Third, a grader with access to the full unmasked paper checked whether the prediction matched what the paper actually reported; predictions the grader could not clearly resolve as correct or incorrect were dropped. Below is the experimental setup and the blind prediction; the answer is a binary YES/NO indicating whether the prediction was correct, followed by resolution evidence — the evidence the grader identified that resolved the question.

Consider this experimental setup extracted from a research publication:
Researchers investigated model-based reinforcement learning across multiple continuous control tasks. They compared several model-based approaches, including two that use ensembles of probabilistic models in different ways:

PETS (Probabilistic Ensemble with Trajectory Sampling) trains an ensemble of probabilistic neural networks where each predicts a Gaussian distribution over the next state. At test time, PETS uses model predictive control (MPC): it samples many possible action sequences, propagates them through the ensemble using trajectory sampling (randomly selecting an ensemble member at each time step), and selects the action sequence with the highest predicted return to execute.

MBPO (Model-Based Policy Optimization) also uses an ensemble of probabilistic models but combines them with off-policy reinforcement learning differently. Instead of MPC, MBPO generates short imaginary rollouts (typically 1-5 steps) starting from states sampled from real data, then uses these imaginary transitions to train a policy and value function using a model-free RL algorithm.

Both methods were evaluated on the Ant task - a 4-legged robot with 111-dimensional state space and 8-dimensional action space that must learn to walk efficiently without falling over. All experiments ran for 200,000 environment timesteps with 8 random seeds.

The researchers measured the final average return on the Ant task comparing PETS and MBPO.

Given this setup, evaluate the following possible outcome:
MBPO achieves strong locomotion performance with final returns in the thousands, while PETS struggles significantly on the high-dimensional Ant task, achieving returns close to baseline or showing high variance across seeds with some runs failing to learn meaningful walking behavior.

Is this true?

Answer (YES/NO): NO